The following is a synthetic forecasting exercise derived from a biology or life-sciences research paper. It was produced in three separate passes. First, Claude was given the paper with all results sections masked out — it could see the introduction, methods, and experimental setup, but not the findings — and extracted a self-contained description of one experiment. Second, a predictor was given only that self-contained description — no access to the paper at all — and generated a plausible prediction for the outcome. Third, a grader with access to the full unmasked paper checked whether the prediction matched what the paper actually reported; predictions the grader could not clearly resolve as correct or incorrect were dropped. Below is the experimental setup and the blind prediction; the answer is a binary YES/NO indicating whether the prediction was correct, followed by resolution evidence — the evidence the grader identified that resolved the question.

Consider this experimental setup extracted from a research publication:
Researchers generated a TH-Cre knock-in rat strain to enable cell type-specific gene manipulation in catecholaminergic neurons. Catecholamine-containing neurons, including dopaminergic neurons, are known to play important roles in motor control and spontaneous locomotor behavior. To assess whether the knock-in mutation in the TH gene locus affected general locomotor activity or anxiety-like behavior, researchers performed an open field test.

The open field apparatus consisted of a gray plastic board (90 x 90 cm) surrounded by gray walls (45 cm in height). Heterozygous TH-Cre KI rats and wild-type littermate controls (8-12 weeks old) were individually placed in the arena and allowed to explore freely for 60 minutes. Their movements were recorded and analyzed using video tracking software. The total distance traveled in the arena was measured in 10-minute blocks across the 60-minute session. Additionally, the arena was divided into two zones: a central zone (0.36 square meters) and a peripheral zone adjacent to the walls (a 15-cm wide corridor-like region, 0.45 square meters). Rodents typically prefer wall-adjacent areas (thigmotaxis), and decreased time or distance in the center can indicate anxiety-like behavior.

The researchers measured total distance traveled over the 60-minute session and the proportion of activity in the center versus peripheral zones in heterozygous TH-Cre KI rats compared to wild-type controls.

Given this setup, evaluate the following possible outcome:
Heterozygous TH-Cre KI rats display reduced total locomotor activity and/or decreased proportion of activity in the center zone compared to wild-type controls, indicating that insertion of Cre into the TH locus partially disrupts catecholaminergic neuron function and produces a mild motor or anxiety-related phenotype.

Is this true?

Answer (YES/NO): NO